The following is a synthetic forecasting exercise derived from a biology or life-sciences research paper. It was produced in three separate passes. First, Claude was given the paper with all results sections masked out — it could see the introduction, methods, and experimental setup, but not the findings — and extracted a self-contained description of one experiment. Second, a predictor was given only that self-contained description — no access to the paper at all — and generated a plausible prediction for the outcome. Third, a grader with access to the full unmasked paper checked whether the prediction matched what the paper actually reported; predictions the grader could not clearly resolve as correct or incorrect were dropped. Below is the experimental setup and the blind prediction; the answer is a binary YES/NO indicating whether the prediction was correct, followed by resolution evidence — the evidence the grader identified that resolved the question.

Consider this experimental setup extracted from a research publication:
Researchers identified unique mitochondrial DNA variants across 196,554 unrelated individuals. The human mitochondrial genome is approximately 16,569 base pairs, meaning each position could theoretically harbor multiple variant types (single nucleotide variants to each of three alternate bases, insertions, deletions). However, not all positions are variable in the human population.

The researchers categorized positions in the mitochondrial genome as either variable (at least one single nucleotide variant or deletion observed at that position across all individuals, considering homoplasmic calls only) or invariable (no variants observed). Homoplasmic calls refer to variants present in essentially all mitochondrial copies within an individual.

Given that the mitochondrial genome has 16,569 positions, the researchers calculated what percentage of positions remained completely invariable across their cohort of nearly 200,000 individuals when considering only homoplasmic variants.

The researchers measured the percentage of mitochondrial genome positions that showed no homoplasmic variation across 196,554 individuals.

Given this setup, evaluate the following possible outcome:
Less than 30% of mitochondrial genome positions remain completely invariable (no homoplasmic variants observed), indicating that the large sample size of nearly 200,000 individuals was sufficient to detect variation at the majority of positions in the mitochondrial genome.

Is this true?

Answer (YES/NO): NO